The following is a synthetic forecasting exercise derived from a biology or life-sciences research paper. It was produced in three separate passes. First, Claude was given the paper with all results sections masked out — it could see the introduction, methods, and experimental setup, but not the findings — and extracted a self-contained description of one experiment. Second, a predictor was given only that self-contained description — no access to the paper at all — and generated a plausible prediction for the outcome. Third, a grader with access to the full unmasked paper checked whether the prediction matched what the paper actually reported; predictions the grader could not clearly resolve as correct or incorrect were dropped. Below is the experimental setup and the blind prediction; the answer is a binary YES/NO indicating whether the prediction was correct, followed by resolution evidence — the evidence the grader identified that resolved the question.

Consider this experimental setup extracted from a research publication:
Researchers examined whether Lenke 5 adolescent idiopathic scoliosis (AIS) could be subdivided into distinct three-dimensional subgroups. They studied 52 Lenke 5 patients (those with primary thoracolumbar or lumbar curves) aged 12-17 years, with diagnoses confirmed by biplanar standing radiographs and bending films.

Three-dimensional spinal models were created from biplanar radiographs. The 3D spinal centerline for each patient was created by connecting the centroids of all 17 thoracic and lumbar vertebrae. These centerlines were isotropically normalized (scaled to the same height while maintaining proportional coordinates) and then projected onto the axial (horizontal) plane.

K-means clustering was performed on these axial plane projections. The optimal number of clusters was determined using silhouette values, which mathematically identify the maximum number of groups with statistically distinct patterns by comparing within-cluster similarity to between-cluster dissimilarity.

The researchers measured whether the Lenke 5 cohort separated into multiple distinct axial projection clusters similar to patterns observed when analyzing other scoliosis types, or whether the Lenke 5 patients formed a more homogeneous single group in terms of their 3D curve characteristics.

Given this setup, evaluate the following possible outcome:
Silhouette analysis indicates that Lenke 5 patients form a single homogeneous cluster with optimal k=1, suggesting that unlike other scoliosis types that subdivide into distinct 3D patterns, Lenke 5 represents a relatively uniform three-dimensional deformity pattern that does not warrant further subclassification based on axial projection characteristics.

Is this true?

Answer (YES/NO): YES